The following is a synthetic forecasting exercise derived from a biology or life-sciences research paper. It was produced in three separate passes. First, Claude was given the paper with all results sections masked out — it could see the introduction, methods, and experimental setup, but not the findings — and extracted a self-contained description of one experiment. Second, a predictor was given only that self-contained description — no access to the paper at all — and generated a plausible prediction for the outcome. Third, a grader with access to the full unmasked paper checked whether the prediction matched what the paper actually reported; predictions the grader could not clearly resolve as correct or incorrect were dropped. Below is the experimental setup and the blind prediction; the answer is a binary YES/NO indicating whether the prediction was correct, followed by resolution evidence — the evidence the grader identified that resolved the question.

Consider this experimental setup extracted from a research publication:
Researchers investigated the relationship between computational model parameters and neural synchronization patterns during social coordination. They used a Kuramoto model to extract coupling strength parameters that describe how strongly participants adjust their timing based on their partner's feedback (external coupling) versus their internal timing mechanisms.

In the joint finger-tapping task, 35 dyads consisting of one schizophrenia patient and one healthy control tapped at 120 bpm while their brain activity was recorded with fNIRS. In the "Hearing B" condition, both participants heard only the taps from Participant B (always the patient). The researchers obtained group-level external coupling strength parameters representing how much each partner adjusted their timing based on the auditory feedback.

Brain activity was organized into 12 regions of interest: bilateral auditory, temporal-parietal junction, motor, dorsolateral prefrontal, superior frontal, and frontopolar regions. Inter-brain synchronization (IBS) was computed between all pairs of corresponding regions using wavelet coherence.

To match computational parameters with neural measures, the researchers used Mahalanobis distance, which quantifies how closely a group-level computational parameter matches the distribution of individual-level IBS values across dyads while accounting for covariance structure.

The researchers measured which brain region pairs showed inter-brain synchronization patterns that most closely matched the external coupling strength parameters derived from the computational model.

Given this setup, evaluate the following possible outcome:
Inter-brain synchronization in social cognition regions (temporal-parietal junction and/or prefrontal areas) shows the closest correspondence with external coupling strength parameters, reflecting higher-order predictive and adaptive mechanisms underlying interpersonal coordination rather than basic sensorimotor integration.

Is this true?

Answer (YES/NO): NO